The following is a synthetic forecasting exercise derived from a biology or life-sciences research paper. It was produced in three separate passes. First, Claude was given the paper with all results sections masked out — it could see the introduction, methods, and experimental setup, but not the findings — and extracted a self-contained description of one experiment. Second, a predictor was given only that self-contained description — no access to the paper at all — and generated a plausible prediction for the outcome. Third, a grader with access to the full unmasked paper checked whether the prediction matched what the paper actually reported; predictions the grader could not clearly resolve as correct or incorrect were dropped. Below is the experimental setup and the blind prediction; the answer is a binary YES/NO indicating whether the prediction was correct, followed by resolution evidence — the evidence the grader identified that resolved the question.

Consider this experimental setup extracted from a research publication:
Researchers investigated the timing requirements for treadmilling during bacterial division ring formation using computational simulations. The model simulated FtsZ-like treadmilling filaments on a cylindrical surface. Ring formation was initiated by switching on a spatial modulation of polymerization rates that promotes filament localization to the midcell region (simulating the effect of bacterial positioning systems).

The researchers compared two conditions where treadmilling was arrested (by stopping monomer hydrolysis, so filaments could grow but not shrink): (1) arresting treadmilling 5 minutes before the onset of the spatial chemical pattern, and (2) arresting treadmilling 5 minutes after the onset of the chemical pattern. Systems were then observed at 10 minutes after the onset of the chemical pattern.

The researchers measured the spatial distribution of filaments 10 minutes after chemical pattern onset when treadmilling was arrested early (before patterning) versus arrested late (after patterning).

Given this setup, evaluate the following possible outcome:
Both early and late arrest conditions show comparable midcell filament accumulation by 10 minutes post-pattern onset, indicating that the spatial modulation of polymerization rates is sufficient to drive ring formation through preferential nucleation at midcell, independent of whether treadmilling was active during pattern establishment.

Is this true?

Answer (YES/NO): NO